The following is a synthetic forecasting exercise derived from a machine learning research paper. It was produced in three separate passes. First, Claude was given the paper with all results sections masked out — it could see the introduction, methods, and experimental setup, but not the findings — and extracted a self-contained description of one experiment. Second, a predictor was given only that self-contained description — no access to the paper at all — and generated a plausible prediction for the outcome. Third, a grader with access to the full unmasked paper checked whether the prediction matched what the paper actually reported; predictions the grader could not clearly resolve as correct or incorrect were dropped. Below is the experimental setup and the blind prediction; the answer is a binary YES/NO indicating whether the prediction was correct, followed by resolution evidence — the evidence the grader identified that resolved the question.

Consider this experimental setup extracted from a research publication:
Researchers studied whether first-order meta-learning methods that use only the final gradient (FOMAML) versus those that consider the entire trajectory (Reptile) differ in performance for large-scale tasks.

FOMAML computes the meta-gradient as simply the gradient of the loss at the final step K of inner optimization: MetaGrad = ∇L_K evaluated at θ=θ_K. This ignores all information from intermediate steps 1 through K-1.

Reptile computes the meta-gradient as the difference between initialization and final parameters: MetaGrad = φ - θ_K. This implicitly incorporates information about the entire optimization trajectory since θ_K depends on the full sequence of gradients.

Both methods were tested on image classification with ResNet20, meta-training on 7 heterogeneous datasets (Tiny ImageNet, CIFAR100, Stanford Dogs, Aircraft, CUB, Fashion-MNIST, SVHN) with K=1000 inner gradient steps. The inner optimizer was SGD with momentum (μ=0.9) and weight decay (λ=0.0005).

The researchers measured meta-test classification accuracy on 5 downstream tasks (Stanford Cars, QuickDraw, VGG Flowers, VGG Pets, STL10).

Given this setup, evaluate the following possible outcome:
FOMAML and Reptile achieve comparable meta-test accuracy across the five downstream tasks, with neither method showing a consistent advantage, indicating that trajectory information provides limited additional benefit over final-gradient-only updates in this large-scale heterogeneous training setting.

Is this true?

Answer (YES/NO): NO